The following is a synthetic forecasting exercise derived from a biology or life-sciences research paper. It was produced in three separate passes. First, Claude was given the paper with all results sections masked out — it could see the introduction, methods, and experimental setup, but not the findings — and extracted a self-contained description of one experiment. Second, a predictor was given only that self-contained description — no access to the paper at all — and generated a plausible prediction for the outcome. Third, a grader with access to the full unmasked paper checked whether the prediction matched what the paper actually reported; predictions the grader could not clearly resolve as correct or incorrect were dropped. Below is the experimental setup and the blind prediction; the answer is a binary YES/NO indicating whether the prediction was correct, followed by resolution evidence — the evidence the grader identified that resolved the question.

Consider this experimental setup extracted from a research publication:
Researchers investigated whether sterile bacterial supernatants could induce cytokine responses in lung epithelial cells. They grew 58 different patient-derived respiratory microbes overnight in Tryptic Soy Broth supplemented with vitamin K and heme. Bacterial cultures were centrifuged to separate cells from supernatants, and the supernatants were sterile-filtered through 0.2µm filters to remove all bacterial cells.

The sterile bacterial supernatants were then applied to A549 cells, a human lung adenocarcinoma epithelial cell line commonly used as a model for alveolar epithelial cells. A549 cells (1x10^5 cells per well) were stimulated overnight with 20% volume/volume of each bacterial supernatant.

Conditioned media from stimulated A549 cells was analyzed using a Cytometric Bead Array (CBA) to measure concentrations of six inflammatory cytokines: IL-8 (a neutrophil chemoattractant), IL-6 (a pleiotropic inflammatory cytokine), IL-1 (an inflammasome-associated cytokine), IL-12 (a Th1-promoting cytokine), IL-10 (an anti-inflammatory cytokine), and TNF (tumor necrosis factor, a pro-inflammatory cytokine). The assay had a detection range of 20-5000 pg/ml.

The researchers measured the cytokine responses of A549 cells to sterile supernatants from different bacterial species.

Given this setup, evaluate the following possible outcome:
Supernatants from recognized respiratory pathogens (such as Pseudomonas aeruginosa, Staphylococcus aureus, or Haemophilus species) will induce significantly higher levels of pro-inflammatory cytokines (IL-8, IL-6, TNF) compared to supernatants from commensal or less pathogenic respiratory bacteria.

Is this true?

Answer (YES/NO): NO